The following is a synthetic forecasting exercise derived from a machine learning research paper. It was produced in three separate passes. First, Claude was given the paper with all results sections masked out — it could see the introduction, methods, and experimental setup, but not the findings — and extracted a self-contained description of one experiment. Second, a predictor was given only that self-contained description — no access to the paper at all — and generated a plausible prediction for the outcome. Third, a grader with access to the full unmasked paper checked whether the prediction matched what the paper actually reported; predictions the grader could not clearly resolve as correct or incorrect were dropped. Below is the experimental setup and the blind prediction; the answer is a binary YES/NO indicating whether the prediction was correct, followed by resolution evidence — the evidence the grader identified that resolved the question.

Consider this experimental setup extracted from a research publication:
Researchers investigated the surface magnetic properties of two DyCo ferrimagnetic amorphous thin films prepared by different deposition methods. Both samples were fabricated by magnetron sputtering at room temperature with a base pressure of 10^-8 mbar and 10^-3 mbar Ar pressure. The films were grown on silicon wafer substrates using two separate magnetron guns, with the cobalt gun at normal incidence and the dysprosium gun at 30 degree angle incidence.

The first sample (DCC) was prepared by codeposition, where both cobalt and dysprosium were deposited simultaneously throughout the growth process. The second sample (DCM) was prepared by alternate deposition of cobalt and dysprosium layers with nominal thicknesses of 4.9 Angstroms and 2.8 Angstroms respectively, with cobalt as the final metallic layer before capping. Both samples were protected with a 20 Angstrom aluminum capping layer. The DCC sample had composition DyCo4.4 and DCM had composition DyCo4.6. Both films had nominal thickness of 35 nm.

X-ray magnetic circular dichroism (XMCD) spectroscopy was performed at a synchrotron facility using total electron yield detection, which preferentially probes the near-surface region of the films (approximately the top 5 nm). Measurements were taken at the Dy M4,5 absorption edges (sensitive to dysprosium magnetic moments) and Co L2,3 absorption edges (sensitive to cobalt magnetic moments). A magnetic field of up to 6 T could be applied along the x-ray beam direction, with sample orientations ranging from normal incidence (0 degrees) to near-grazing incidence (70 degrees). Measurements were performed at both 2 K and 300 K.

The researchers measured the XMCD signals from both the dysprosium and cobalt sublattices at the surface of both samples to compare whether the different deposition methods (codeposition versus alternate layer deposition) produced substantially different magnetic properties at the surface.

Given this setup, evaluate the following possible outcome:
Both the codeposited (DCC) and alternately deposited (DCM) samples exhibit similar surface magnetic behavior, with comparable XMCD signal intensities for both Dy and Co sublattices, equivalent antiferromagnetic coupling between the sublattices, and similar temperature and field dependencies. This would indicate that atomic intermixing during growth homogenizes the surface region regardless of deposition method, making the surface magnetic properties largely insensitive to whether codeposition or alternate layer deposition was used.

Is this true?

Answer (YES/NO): YES